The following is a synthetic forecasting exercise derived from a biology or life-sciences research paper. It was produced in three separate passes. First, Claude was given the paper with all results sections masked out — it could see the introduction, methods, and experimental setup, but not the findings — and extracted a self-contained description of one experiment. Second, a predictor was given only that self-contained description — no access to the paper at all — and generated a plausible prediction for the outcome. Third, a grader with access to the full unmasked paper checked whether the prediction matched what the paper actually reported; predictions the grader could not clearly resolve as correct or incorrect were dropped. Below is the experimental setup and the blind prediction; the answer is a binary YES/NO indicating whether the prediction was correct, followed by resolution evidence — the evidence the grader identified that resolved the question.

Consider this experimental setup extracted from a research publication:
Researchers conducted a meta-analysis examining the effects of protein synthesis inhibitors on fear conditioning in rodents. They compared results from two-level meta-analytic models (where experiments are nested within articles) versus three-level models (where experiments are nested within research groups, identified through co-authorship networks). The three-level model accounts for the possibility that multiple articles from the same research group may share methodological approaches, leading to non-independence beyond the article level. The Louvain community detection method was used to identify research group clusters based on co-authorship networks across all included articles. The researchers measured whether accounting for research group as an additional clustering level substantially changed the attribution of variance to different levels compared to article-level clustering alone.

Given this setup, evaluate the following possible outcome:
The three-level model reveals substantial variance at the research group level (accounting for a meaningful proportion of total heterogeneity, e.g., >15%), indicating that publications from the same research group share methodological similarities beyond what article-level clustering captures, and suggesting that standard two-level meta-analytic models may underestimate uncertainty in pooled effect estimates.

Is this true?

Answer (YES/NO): NO